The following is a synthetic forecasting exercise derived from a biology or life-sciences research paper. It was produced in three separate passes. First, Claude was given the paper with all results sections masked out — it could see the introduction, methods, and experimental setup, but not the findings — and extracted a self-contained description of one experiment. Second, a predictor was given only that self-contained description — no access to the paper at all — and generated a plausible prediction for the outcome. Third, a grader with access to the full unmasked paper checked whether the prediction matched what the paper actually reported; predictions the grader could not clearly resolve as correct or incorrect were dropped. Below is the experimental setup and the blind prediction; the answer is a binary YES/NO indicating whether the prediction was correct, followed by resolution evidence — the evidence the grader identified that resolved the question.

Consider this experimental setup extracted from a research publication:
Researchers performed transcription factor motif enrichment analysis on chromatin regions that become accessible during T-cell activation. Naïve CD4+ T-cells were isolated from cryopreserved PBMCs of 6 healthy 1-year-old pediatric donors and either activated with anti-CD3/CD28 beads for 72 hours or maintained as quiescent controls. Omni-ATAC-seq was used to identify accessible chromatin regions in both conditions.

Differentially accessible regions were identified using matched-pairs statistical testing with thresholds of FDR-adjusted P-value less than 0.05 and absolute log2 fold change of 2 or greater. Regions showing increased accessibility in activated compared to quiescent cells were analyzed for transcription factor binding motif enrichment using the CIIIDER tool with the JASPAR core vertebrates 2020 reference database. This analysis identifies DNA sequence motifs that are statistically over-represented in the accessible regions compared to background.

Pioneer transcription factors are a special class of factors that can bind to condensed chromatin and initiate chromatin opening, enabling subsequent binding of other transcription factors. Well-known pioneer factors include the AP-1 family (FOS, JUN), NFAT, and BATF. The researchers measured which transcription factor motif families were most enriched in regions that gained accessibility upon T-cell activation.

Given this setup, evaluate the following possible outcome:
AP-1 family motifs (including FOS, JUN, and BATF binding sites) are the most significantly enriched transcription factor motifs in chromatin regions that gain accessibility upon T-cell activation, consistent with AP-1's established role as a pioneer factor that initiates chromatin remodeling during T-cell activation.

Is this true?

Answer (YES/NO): NO